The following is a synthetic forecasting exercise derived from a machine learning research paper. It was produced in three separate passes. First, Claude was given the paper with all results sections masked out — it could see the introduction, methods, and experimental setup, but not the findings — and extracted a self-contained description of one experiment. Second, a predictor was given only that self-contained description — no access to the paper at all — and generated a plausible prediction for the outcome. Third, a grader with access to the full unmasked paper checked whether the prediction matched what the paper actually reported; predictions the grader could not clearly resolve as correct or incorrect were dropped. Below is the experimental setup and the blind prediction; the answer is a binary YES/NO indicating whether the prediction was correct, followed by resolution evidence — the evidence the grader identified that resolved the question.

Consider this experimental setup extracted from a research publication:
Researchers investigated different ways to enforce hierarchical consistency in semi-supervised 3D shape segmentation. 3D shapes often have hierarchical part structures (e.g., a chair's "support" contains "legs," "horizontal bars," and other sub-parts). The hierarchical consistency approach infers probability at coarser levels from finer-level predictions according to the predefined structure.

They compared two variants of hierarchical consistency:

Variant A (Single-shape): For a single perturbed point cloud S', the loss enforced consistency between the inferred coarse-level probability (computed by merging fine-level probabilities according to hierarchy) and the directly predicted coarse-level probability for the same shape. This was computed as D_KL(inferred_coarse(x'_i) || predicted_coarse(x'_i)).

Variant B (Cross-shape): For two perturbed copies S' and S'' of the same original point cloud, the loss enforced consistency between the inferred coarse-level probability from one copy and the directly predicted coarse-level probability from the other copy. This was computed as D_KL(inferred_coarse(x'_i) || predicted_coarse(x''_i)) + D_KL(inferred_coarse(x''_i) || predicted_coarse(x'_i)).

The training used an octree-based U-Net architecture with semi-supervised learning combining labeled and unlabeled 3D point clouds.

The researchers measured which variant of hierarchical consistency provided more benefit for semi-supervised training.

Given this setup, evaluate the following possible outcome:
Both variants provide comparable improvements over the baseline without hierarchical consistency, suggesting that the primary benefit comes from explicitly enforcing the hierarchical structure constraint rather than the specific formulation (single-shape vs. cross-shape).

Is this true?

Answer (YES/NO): NO